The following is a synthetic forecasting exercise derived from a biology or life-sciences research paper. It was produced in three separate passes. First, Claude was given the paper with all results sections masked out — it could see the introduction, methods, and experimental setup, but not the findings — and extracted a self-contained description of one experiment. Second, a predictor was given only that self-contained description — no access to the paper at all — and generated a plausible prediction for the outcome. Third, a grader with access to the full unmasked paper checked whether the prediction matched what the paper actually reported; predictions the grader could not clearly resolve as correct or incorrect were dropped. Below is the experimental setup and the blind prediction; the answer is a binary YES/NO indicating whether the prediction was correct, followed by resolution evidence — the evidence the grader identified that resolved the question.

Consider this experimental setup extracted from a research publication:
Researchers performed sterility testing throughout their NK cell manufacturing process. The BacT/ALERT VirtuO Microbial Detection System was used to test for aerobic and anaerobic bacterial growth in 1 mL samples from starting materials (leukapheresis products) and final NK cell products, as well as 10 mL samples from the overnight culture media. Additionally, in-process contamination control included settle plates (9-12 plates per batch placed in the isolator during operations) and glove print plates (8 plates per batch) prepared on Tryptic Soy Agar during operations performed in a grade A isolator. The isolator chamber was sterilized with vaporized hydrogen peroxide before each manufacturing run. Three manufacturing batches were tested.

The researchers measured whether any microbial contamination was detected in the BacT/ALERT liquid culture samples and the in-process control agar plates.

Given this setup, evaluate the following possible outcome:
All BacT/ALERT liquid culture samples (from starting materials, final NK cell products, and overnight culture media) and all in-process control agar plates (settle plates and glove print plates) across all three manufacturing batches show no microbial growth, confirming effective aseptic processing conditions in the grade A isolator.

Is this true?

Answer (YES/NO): NO